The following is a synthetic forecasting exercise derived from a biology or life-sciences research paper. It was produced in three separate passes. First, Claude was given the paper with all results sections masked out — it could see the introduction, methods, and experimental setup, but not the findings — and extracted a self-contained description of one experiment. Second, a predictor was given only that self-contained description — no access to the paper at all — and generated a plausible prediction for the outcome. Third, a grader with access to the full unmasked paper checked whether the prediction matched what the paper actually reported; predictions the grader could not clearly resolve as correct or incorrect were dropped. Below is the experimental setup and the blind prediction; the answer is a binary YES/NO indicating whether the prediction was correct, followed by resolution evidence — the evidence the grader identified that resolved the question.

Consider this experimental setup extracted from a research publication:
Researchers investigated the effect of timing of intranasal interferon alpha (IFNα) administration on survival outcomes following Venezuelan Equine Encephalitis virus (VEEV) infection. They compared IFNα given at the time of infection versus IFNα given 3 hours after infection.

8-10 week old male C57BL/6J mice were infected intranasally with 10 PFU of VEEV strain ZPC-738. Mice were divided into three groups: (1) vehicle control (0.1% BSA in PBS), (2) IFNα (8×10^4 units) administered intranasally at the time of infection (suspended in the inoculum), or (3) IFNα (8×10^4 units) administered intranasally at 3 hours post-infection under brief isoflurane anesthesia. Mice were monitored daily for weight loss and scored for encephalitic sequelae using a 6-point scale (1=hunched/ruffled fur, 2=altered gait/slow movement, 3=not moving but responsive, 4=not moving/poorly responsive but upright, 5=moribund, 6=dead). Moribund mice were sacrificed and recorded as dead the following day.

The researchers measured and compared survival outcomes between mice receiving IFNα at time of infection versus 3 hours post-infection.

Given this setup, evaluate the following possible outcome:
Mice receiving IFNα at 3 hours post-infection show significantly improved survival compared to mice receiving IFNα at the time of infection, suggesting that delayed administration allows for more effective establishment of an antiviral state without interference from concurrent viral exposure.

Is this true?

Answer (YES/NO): NO